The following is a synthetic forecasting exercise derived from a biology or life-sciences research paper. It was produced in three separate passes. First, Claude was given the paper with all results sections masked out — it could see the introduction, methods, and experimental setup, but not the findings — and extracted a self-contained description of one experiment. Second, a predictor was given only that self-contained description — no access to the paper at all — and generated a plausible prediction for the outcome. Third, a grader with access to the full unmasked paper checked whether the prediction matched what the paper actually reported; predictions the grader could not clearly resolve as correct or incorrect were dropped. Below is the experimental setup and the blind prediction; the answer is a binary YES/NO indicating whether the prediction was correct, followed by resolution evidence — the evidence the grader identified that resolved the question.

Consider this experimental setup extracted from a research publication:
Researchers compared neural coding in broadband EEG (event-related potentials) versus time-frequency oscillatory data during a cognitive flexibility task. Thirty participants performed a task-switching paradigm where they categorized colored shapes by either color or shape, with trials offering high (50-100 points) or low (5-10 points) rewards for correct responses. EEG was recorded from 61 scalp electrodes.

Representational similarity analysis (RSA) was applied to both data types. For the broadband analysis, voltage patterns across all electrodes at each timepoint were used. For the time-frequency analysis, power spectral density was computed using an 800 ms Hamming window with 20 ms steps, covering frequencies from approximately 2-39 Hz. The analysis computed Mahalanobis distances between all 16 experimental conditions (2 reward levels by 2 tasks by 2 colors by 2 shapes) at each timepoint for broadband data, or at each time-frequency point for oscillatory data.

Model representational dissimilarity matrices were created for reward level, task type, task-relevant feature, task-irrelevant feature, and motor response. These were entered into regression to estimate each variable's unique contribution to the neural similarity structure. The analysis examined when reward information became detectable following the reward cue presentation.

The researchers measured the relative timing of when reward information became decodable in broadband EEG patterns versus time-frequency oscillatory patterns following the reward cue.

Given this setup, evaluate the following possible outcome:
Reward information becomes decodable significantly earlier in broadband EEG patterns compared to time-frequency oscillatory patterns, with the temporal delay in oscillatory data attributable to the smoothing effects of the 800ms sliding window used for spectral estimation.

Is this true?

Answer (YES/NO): NO